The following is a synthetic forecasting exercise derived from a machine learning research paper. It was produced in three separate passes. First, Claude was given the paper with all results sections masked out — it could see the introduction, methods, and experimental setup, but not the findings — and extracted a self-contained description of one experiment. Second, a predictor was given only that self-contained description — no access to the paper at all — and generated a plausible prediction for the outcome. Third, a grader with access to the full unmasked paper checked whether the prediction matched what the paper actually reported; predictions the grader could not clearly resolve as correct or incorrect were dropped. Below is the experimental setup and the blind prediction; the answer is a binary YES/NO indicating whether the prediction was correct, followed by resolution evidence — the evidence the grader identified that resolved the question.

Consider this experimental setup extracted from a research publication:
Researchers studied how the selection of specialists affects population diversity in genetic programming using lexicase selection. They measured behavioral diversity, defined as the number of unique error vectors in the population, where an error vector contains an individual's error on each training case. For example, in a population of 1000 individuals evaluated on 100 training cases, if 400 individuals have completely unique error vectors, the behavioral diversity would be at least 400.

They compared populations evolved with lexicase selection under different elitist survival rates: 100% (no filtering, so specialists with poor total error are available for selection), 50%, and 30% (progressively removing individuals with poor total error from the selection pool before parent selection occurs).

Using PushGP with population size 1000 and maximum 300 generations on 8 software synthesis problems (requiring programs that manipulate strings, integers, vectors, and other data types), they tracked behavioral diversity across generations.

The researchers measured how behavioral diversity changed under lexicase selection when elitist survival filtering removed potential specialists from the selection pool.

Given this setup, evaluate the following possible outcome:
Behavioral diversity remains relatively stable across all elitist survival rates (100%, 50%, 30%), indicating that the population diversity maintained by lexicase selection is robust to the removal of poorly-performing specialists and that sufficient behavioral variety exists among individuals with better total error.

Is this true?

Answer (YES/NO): NO